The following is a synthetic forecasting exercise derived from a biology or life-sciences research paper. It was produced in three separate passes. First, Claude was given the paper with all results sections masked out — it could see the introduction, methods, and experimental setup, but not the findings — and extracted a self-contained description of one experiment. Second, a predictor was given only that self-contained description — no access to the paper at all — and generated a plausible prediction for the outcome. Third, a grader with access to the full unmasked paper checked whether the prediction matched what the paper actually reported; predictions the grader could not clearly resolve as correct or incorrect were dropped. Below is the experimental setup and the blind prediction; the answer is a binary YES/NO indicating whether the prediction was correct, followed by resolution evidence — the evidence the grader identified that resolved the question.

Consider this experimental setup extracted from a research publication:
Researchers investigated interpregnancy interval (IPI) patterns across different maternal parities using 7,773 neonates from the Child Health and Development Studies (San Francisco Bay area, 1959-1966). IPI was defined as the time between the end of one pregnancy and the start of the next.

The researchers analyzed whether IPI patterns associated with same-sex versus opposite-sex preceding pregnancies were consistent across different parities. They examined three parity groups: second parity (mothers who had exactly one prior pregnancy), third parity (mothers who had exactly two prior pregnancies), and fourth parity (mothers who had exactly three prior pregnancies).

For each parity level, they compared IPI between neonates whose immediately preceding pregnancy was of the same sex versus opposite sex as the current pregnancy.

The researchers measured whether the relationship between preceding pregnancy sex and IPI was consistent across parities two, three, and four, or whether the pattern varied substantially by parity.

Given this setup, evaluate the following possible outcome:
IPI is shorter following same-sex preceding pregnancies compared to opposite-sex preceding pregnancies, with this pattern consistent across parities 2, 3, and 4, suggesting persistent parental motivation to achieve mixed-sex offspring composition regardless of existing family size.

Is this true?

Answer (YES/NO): NO